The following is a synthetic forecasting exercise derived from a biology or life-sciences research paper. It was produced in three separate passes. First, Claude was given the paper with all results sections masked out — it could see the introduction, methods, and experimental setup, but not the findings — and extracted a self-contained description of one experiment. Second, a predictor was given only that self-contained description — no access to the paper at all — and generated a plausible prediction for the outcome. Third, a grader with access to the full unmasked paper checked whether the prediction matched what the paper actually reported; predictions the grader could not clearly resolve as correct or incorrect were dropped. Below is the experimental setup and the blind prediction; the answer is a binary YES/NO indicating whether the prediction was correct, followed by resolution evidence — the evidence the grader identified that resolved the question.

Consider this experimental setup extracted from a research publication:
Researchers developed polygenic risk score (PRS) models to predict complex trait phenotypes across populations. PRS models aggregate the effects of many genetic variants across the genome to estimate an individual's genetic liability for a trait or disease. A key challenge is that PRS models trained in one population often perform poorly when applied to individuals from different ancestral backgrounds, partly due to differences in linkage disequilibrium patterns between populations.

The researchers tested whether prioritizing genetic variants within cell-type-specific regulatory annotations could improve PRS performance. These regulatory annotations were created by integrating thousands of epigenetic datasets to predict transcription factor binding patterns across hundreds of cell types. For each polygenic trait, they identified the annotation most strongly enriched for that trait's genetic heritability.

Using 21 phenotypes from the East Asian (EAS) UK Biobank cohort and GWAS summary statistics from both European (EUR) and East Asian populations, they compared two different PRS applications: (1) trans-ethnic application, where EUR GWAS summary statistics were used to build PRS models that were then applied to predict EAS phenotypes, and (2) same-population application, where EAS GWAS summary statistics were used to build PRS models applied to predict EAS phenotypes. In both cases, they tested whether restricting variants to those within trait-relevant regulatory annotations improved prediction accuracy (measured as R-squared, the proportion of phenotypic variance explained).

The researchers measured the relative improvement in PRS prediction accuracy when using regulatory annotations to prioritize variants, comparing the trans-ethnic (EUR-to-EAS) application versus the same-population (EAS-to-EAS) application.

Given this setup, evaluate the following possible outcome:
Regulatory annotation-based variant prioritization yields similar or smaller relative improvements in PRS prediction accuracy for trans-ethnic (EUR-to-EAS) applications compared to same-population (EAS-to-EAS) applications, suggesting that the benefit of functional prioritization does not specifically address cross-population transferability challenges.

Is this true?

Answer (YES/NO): NO